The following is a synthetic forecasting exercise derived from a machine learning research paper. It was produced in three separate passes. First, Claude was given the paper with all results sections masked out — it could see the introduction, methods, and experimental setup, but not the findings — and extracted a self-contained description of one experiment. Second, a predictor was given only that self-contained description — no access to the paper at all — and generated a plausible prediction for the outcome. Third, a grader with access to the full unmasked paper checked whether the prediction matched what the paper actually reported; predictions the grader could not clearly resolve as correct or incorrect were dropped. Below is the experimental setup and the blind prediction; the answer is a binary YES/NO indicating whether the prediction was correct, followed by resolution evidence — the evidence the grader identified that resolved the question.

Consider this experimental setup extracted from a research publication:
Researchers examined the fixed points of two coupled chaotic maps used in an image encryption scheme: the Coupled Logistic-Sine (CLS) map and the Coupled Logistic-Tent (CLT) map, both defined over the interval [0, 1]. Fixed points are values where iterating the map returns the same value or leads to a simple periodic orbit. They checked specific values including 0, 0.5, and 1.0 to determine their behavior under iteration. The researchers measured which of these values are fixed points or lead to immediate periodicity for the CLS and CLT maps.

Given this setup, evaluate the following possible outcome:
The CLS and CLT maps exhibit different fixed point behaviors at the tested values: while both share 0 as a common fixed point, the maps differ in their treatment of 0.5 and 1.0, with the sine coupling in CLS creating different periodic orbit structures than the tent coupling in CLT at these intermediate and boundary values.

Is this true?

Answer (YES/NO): NO